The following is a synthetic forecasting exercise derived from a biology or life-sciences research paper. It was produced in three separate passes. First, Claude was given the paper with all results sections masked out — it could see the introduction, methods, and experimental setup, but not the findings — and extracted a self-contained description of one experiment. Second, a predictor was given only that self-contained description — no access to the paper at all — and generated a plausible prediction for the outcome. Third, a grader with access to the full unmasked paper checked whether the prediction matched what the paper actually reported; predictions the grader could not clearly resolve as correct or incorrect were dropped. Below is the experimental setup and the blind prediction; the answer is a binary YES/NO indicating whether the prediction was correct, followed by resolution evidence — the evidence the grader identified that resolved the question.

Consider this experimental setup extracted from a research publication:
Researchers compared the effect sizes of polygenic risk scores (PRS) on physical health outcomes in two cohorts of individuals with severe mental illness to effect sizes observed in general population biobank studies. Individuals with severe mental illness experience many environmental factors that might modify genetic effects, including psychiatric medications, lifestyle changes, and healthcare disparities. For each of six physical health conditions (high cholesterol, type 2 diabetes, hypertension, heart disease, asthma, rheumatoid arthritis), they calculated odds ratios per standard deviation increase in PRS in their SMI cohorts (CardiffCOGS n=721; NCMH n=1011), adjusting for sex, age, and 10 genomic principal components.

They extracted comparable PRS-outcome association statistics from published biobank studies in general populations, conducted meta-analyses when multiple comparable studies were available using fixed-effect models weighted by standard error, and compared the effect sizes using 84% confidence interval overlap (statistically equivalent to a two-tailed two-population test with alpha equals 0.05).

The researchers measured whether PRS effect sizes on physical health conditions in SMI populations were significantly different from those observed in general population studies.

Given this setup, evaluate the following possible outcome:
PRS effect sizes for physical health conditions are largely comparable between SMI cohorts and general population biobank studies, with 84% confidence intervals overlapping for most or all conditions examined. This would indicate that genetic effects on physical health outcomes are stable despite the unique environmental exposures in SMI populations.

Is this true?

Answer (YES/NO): YES